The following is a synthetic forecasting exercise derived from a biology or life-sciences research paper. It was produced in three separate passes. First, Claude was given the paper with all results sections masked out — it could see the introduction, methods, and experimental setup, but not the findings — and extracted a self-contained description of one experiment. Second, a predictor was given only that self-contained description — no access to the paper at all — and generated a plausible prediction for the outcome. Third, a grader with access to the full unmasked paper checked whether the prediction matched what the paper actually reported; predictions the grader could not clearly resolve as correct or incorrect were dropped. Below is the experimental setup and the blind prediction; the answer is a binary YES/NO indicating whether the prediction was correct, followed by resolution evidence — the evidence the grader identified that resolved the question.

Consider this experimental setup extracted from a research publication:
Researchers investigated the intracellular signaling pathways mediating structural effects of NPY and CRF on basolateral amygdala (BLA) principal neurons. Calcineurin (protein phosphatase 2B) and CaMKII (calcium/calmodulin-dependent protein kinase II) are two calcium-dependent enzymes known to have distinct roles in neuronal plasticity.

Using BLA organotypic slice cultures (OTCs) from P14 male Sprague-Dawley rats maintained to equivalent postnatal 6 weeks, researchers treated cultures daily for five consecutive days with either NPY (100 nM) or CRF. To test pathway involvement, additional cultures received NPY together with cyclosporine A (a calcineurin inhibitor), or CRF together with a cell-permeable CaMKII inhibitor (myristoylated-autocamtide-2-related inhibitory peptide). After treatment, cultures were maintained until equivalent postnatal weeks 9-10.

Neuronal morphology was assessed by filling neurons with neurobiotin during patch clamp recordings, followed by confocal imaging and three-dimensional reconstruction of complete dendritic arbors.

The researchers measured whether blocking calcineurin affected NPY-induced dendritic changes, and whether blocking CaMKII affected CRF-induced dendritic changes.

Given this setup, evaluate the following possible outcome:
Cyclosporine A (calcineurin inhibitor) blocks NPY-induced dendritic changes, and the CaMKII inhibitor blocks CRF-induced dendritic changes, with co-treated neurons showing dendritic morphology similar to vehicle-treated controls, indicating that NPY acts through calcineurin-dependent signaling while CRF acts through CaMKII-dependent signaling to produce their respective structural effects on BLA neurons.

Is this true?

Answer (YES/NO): NO